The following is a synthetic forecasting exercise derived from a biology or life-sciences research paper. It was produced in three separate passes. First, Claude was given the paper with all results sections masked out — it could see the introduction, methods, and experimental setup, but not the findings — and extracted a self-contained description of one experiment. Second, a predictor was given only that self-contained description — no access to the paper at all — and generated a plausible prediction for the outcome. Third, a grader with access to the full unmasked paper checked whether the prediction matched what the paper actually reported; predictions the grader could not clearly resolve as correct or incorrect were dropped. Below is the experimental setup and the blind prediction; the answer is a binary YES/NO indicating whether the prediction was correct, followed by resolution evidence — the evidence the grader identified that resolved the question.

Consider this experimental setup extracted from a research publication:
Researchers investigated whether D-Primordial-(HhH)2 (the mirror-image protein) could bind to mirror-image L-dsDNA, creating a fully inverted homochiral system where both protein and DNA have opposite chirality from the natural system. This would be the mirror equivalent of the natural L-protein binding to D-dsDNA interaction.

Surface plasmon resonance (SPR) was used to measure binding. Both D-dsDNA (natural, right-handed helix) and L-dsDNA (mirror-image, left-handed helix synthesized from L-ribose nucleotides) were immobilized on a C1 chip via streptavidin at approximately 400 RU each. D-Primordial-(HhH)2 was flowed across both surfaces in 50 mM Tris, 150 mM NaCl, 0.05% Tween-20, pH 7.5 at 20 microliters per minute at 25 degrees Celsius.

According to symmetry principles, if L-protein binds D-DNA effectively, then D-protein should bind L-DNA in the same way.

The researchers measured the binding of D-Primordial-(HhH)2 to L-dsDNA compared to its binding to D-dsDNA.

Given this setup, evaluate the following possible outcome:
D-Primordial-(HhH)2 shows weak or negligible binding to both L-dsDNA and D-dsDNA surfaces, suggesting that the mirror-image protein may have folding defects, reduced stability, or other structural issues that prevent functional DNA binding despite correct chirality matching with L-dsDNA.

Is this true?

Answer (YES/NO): NO